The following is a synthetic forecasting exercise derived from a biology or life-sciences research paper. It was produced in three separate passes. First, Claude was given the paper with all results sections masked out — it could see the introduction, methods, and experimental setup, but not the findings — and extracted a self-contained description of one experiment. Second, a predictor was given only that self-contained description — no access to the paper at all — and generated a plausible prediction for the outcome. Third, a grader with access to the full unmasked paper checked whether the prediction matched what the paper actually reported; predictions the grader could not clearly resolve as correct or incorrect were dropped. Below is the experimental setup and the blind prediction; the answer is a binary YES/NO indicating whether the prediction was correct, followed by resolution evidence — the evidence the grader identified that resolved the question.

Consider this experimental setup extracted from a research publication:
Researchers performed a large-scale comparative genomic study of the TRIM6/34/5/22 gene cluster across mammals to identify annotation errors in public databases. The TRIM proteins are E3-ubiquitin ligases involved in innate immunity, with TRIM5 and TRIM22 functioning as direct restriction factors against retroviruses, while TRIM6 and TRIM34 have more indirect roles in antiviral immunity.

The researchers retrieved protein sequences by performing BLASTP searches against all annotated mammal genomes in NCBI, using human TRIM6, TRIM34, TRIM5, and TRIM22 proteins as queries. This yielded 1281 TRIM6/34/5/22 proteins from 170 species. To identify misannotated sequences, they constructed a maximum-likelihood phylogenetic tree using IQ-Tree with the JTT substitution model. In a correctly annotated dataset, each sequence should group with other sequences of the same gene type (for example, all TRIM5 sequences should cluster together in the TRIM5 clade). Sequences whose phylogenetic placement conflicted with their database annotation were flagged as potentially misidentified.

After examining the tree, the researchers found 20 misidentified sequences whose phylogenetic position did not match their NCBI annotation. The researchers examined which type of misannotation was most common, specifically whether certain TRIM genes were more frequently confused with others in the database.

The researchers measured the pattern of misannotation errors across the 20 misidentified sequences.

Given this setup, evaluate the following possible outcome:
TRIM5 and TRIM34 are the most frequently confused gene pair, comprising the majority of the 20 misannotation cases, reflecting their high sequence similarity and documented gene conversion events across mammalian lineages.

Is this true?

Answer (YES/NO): NO